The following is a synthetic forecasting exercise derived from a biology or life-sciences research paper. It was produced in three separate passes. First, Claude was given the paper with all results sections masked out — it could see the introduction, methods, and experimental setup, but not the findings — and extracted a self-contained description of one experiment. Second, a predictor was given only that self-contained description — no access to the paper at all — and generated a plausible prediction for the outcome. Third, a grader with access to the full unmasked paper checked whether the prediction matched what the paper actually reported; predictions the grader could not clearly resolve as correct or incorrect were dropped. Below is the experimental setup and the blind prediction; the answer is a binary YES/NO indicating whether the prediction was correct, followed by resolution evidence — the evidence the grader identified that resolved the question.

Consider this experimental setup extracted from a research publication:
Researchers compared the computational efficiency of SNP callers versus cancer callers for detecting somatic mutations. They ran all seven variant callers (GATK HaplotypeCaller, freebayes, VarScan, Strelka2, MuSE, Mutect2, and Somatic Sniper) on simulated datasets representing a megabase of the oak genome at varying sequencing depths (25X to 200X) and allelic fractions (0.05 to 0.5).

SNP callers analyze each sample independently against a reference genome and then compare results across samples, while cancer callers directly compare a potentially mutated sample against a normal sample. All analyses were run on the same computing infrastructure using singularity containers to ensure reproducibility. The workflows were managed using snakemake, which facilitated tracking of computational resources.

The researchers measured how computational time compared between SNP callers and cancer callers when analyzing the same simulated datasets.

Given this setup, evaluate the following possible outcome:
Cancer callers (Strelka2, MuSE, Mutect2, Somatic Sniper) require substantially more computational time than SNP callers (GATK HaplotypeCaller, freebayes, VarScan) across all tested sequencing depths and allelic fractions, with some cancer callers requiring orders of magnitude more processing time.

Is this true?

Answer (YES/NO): NO